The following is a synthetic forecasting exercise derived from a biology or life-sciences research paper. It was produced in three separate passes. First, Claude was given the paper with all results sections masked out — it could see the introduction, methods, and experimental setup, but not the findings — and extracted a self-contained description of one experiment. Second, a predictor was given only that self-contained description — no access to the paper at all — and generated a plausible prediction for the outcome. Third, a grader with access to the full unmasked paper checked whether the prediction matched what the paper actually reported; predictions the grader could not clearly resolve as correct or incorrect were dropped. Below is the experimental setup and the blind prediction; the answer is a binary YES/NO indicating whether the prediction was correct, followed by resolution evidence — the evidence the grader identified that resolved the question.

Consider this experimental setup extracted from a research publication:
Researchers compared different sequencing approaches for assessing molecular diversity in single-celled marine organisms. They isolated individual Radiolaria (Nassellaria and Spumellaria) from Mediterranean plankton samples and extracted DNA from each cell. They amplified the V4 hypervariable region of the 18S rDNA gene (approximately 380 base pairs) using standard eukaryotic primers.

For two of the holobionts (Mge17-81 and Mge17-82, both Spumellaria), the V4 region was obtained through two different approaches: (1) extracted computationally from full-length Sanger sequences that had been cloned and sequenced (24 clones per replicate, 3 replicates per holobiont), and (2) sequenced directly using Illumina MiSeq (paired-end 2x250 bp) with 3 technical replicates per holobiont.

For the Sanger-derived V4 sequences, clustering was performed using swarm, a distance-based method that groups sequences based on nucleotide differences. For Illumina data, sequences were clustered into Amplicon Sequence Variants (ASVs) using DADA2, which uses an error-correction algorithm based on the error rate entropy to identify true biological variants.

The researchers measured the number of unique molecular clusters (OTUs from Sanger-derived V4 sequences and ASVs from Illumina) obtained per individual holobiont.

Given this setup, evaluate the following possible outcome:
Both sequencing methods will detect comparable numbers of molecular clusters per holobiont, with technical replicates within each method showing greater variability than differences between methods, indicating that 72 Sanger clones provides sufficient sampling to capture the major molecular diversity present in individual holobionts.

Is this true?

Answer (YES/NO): NO